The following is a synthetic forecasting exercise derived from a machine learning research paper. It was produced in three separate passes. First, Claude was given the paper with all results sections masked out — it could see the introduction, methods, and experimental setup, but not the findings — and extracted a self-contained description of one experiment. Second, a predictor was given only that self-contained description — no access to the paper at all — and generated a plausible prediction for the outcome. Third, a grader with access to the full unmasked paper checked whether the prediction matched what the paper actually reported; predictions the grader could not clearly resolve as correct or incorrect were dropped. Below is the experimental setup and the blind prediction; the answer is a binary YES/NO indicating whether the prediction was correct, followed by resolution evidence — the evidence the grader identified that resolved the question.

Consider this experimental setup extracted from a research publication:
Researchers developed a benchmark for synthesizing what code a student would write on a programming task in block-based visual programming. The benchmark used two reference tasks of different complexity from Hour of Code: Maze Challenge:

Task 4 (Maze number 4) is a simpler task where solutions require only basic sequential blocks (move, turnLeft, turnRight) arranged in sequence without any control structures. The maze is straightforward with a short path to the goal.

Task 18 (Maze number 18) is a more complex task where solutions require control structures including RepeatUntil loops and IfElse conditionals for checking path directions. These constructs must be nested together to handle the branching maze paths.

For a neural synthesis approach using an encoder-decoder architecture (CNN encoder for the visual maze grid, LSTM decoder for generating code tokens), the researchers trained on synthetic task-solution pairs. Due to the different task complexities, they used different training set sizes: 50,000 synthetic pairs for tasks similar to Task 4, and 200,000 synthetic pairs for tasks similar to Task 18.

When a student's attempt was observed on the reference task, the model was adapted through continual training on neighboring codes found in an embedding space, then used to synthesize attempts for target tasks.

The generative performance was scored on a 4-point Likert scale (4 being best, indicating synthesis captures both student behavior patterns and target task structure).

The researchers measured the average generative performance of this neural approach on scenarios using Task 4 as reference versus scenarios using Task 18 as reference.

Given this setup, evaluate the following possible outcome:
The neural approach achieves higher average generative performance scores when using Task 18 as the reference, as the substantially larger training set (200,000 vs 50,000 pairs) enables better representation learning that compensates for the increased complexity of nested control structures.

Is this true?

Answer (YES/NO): NO